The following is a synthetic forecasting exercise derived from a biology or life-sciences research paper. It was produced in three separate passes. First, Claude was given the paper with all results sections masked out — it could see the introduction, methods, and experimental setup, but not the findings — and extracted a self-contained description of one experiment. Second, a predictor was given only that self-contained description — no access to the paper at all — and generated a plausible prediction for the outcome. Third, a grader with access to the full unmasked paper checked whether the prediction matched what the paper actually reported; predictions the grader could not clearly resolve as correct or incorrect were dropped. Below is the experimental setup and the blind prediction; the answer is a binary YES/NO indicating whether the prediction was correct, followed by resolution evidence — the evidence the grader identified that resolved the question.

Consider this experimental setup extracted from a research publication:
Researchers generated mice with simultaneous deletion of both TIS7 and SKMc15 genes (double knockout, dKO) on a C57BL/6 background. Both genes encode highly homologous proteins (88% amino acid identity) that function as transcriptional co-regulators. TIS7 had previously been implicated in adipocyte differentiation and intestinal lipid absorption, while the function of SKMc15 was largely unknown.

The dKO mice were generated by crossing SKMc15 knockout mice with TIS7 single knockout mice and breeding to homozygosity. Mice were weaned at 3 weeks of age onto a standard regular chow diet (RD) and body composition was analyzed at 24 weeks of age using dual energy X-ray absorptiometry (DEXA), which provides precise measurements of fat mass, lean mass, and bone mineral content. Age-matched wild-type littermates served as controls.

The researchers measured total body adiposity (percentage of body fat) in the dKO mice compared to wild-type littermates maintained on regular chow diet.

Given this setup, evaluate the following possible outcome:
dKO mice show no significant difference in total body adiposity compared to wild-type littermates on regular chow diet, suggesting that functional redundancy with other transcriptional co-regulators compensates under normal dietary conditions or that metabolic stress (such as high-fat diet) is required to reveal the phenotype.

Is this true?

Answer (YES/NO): NO